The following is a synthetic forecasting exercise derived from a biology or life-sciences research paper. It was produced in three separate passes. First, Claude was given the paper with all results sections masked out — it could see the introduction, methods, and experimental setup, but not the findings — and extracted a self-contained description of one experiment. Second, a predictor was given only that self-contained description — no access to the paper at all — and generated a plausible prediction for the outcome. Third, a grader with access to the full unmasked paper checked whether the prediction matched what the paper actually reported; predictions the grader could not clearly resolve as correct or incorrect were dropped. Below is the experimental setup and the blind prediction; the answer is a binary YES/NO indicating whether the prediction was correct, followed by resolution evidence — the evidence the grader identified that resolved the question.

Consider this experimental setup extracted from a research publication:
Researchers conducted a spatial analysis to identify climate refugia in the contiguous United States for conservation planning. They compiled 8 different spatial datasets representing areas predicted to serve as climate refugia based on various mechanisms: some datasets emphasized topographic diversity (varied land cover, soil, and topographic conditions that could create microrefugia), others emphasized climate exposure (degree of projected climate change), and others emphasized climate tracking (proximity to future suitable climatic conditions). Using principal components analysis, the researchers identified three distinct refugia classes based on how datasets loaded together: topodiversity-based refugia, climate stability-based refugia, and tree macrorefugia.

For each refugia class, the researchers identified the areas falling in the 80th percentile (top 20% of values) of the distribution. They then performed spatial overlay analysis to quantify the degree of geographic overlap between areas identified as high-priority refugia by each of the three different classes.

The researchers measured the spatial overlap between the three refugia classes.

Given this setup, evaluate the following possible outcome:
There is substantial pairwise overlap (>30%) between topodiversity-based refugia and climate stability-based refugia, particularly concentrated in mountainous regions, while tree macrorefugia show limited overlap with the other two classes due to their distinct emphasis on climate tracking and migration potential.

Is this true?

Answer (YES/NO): NO